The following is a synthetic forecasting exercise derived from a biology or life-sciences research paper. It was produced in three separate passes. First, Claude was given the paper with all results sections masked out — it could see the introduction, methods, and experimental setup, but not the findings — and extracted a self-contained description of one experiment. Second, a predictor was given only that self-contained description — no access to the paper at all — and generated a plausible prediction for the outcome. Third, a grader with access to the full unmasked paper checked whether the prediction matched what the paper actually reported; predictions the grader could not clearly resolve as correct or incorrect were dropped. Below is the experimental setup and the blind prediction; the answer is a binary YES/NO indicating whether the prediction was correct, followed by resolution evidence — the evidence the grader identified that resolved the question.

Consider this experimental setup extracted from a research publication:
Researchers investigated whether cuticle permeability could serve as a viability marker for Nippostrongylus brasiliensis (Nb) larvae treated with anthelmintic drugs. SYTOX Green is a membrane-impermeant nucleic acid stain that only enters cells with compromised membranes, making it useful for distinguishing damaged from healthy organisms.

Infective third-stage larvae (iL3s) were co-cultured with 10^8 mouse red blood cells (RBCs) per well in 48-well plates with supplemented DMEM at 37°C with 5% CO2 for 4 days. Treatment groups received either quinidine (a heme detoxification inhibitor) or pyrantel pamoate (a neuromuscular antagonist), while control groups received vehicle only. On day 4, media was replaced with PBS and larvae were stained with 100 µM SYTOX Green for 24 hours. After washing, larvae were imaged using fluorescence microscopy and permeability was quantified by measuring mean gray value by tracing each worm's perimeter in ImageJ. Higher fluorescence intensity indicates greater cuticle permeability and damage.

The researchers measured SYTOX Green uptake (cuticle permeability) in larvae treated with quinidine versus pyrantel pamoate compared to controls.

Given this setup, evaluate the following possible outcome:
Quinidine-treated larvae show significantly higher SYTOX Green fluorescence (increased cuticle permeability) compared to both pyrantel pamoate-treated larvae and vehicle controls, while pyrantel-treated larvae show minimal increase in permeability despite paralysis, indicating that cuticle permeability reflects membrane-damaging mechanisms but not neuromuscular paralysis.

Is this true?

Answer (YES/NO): NO